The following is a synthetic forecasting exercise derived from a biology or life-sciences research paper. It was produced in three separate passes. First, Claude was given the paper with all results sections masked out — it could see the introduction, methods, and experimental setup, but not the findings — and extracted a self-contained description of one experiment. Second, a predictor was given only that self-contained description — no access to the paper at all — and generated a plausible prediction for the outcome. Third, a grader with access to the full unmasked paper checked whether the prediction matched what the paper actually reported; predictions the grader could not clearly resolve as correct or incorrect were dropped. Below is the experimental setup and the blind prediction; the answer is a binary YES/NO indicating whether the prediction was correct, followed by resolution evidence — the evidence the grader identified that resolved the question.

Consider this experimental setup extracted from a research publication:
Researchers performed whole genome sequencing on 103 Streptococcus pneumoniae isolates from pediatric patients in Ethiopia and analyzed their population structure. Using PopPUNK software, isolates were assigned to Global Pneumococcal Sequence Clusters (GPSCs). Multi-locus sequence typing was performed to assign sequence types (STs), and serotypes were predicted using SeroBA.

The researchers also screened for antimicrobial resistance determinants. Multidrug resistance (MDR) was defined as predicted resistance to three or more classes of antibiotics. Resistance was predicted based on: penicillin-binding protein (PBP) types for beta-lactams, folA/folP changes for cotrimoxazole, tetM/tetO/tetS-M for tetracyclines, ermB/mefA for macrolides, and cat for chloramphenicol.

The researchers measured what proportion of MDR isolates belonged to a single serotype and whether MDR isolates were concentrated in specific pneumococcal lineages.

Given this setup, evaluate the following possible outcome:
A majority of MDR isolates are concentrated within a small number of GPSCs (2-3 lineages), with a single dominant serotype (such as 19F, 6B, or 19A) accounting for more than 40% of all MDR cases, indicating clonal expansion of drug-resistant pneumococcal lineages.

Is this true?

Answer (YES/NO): YES